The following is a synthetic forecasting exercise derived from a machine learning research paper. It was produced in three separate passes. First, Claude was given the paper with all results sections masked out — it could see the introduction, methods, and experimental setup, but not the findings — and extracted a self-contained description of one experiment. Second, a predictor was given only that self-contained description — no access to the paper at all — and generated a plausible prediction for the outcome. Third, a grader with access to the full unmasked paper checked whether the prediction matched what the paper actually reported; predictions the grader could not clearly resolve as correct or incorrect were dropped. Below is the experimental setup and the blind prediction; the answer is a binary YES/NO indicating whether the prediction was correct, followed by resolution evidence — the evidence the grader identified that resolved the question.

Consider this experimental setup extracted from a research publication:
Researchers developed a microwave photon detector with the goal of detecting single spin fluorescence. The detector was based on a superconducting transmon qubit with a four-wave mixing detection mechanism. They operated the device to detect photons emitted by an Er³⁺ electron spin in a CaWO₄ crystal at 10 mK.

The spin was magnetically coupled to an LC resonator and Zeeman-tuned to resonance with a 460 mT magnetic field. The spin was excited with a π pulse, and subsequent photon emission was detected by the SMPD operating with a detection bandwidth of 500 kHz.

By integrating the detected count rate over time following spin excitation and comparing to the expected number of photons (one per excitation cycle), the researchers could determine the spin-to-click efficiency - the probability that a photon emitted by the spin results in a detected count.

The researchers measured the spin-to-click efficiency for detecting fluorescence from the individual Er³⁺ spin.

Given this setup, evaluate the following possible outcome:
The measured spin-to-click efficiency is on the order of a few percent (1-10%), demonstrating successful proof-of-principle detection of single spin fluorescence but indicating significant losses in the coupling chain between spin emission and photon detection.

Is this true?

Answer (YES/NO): NO